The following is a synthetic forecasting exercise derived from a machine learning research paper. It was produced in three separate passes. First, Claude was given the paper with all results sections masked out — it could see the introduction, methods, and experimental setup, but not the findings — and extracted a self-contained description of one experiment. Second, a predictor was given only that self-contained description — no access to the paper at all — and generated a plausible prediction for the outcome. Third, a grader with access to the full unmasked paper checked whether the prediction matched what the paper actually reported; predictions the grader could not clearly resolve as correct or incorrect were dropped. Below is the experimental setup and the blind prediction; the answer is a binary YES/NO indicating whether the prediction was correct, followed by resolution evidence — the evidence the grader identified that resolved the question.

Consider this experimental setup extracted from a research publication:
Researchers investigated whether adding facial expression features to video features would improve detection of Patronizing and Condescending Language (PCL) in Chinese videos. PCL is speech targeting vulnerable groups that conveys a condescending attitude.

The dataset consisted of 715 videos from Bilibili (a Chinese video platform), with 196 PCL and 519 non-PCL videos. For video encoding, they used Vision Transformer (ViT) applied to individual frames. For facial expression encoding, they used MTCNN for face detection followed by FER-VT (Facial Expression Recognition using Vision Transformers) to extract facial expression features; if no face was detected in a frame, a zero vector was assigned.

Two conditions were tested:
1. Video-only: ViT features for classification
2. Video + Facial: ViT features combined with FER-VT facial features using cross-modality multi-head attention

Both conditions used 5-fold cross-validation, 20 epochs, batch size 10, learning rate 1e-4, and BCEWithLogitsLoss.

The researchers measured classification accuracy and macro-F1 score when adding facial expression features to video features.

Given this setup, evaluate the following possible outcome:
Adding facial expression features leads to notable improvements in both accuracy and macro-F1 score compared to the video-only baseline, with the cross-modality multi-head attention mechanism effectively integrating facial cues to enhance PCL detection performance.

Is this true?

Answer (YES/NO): NO